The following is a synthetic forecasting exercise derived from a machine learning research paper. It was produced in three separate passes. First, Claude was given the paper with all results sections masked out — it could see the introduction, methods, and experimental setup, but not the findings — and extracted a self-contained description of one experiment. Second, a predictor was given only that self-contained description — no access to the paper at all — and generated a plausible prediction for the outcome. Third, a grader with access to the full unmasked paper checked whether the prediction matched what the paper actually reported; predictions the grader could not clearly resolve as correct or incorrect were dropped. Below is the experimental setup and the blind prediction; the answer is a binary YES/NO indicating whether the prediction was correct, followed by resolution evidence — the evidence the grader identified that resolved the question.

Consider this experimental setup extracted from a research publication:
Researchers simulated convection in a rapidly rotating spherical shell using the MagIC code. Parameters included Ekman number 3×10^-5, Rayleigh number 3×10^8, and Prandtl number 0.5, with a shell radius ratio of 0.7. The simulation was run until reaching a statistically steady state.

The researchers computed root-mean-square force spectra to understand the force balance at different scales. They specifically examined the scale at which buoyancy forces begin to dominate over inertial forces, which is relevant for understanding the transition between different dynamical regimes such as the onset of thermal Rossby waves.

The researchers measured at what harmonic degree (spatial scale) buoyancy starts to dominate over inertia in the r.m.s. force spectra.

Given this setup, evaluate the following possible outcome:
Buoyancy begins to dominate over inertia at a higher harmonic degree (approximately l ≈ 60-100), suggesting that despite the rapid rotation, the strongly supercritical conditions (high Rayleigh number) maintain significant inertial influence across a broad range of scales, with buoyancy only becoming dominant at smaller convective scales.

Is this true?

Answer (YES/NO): NO